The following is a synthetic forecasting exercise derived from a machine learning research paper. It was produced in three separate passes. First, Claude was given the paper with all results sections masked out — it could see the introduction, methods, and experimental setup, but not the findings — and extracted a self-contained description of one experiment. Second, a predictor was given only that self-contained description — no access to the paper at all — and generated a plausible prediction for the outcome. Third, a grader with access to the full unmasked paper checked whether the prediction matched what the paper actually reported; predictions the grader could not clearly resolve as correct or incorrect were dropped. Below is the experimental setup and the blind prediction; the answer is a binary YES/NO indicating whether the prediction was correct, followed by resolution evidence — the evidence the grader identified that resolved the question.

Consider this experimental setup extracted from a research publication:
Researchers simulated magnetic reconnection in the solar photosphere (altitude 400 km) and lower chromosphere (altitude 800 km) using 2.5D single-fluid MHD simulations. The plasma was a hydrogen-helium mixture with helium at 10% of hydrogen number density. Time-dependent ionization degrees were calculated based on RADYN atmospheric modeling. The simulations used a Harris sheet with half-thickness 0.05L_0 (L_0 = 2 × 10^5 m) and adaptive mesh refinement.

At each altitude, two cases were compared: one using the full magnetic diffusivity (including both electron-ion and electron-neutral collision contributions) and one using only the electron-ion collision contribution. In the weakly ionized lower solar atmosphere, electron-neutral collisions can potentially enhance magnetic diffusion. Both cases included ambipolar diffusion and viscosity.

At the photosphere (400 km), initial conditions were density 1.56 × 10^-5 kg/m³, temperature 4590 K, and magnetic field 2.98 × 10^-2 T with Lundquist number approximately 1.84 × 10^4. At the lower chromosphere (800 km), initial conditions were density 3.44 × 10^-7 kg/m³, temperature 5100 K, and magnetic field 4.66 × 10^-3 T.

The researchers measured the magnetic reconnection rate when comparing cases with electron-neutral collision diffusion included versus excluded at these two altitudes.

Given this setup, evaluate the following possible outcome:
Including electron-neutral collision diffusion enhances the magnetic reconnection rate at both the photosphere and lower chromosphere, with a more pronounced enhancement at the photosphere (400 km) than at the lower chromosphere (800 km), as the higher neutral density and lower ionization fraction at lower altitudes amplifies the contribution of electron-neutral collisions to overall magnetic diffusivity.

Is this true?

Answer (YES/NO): YES